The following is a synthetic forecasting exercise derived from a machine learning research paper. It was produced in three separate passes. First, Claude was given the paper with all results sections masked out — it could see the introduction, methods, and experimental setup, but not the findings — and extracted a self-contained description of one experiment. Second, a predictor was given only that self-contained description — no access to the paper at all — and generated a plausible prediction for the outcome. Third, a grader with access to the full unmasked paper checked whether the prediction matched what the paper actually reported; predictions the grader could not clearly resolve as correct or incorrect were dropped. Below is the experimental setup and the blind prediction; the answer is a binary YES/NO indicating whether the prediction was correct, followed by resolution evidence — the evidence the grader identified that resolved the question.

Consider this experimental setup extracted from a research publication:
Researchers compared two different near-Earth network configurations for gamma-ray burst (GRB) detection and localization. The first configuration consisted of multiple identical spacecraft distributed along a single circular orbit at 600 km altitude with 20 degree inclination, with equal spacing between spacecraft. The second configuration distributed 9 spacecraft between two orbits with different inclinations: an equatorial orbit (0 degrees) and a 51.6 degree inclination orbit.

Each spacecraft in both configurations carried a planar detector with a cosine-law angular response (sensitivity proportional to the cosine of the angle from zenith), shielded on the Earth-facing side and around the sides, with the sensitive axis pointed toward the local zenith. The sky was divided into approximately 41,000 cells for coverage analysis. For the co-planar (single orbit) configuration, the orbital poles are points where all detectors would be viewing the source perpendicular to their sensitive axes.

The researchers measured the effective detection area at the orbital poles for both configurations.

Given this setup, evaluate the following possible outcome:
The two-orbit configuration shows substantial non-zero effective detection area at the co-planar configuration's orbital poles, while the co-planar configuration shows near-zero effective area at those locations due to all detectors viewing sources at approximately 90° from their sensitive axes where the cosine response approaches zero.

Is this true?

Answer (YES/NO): YES